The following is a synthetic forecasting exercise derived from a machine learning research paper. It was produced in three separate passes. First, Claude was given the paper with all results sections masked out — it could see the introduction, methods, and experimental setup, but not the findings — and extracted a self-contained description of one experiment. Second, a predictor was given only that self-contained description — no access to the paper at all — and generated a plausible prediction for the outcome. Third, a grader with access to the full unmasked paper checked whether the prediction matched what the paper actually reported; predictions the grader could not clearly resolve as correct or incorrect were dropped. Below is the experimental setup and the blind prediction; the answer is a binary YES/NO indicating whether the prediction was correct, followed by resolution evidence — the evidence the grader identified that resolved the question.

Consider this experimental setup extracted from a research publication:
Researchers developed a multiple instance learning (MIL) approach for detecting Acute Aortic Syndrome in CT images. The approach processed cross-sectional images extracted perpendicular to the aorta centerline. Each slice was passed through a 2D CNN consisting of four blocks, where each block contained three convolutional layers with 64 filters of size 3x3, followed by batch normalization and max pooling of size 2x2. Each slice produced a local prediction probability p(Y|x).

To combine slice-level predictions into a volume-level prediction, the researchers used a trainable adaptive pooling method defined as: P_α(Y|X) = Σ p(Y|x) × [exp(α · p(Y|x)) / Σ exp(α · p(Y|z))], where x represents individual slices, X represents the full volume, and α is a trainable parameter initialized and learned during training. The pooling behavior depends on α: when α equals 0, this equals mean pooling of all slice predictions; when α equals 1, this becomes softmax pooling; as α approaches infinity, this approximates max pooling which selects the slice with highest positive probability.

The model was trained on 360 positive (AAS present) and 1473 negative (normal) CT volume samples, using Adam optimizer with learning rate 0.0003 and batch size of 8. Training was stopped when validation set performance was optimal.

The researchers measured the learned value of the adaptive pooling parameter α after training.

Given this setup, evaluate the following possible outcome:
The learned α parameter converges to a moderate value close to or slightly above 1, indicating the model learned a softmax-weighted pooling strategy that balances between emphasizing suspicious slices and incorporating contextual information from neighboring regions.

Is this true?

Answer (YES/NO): YES